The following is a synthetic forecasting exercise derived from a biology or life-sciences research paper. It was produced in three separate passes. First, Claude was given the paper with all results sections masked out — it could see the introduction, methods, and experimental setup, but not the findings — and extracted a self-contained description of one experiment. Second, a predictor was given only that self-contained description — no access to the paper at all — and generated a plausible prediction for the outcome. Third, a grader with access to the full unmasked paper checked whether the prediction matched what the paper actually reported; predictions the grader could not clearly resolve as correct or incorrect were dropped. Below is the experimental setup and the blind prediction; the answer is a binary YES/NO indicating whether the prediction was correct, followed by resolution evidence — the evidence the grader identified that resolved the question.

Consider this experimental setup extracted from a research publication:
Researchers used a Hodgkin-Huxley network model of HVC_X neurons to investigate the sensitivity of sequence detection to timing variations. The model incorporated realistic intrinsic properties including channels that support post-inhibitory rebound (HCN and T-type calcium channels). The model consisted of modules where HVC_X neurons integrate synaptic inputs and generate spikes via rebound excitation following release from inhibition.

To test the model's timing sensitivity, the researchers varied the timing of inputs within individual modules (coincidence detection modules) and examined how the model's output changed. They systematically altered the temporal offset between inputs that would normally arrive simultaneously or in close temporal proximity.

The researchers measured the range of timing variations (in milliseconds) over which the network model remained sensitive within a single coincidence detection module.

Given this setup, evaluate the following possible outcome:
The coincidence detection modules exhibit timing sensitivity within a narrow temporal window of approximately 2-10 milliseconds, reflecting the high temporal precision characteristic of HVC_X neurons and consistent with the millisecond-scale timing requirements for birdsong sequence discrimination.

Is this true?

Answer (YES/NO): NO